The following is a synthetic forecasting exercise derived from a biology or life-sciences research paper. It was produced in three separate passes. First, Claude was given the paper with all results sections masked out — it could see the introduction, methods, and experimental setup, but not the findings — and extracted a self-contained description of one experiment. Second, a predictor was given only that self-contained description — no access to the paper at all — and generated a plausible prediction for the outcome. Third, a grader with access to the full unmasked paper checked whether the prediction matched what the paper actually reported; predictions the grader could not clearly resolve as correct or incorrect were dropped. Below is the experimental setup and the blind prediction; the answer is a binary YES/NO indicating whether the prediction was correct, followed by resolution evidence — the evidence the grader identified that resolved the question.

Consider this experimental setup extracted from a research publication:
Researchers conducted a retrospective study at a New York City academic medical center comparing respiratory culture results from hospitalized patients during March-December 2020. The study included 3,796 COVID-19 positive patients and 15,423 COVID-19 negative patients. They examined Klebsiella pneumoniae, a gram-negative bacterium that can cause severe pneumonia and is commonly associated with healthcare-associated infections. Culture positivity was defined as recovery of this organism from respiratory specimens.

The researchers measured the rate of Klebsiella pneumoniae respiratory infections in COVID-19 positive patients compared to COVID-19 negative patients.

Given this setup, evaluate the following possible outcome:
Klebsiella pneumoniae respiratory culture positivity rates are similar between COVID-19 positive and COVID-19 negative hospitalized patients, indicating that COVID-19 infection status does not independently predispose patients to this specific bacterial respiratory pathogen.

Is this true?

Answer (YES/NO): NO